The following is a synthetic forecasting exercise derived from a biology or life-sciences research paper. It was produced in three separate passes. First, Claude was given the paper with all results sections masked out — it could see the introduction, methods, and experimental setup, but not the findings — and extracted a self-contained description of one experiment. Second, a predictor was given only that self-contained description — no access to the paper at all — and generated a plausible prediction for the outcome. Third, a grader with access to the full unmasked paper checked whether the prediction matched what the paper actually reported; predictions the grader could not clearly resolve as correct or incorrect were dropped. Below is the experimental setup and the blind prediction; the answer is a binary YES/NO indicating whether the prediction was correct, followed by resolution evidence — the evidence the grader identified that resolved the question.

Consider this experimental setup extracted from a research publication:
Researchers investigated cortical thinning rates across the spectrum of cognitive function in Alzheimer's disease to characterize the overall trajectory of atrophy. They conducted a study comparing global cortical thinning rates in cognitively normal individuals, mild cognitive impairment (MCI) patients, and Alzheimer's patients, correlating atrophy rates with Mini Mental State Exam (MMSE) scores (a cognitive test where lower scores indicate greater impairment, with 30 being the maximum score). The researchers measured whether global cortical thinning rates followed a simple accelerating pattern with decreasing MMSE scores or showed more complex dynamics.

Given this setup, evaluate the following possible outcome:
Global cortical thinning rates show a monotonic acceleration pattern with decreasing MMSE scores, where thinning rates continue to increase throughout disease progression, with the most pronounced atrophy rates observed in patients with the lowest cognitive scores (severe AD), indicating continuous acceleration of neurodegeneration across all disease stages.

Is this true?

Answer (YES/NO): NO